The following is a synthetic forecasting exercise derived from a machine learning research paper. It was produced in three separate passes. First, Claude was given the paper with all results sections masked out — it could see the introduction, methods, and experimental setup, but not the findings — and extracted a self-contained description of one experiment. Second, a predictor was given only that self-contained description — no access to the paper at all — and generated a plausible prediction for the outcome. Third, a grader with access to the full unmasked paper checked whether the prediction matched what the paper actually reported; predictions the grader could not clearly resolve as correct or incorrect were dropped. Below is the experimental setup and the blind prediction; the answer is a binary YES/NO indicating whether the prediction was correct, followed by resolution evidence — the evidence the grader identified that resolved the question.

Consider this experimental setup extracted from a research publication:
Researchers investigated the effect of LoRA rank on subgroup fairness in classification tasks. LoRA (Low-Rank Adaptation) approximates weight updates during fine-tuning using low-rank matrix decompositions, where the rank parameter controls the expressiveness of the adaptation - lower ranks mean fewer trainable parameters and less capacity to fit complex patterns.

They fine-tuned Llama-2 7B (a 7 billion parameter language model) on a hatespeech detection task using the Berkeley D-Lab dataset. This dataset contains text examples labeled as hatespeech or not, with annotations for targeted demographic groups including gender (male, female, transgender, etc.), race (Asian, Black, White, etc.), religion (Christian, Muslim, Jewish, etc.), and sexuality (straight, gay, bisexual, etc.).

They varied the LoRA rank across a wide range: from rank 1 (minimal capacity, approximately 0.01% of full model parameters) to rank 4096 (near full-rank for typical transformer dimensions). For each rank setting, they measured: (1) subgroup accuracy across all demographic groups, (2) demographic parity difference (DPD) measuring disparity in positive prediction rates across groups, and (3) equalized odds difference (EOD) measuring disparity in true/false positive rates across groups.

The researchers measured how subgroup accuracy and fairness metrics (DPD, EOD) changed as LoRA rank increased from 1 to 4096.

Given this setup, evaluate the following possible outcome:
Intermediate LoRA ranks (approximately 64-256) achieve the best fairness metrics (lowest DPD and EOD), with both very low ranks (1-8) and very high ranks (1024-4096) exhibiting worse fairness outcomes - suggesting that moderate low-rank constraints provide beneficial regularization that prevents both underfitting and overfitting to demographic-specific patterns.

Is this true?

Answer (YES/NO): NO